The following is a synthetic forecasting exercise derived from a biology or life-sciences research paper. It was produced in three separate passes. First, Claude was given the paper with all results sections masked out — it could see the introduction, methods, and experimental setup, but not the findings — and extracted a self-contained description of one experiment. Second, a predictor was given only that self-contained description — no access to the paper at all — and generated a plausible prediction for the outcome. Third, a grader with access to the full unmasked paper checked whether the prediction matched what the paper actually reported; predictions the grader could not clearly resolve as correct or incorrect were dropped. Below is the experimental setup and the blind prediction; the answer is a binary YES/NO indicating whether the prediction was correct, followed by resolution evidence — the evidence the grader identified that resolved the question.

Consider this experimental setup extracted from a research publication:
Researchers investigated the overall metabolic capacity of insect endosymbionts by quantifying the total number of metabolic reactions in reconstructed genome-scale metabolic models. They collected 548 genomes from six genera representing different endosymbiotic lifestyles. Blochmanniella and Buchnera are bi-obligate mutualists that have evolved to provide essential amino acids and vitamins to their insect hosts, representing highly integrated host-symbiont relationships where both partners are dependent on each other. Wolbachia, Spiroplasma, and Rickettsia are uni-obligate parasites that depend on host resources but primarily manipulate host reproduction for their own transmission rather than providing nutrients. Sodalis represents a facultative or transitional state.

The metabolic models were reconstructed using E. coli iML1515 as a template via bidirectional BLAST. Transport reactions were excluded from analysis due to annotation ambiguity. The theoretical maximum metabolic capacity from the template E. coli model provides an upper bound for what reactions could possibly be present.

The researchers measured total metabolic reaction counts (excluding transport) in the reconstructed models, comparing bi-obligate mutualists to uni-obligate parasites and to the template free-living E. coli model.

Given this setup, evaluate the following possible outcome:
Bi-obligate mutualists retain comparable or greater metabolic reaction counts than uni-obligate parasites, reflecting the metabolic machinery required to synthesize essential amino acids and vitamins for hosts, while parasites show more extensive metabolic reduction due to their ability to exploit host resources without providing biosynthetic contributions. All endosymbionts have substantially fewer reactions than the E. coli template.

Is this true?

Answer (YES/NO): YES